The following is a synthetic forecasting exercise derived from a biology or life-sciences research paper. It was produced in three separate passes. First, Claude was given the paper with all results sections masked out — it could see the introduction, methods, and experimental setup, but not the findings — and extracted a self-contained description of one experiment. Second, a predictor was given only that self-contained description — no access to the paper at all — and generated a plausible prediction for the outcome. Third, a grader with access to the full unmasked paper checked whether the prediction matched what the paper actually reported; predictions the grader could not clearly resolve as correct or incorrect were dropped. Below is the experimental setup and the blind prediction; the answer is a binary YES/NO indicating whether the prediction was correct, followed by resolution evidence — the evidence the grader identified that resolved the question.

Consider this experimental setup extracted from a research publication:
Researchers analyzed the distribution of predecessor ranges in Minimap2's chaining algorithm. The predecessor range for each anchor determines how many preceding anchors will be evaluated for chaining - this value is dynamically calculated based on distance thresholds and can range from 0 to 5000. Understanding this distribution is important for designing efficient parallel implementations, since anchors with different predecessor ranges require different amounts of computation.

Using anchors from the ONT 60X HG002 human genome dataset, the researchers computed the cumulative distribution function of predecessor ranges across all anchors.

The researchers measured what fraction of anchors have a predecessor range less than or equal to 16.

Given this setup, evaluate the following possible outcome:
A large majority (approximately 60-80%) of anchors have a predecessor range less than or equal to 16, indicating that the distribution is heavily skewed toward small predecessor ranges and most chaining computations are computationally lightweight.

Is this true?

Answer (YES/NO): NO